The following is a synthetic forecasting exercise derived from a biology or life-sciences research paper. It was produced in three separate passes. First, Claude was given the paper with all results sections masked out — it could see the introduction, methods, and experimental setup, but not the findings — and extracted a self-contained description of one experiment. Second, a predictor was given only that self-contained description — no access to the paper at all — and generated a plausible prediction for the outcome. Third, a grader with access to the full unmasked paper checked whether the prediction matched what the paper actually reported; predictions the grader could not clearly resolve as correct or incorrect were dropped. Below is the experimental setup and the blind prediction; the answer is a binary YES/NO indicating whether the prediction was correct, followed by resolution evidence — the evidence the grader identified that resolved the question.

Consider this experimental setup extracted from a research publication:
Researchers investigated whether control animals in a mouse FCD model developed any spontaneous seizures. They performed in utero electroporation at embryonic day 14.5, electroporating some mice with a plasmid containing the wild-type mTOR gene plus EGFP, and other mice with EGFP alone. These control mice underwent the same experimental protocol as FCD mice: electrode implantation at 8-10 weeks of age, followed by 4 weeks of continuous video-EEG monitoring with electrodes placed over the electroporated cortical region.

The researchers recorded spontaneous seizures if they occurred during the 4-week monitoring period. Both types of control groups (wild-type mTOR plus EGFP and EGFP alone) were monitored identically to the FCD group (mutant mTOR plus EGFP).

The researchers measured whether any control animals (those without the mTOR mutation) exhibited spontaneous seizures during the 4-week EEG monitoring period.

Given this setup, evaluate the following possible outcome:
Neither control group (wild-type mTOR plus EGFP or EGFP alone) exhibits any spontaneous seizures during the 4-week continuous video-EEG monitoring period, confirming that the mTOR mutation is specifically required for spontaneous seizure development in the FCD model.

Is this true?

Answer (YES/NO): YES